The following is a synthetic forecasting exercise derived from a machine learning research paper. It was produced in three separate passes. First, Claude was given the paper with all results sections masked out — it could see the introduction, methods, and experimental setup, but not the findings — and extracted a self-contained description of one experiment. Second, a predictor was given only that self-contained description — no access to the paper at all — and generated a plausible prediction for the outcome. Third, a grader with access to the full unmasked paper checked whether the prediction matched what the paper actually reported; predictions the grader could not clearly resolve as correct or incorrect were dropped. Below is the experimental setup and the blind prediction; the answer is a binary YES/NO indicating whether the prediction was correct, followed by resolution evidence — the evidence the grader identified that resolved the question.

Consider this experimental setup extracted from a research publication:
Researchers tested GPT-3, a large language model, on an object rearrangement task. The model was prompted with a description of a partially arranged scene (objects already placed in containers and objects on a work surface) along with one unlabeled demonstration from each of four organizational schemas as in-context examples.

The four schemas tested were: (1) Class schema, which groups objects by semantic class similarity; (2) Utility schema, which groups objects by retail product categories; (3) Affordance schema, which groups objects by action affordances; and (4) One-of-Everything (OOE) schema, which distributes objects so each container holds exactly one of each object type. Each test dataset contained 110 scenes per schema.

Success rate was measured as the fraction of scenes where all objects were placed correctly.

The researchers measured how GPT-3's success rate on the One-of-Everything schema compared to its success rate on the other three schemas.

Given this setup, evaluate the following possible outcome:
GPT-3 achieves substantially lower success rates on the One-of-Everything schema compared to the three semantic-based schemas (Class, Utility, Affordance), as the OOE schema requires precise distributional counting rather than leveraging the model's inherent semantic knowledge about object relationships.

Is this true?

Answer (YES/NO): YES